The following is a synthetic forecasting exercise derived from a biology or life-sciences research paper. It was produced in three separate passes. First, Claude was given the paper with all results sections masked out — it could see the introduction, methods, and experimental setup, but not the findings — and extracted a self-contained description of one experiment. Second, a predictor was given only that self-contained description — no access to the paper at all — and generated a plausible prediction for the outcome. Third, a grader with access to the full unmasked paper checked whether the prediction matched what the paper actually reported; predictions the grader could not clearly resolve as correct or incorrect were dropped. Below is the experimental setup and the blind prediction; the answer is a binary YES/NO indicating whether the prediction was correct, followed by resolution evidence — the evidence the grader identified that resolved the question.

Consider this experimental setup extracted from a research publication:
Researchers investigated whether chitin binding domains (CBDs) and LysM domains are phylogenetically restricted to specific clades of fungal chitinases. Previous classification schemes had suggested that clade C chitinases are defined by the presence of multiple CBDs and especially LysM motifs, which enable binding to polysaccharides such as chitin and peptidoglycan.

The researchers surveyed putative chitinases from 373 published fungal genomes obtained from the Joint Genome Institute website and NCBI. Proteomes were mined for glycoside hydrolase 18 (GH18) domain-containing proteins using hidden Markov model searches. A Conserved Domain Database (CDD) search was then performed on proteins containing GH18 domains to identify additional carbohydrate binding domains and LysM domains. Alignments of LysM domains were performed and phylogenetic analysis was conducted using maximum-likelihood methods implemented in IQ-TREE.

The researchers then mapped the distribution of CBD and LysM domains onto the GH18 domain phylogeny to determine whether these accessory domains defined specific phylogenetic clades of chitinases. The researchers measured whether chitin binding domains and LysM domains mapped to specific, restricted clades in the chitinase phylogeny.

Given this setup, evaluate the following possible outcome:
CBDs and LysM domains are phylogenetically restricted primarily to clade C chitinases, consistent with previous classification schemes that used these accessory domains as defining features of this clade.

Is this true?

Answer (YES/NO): NO